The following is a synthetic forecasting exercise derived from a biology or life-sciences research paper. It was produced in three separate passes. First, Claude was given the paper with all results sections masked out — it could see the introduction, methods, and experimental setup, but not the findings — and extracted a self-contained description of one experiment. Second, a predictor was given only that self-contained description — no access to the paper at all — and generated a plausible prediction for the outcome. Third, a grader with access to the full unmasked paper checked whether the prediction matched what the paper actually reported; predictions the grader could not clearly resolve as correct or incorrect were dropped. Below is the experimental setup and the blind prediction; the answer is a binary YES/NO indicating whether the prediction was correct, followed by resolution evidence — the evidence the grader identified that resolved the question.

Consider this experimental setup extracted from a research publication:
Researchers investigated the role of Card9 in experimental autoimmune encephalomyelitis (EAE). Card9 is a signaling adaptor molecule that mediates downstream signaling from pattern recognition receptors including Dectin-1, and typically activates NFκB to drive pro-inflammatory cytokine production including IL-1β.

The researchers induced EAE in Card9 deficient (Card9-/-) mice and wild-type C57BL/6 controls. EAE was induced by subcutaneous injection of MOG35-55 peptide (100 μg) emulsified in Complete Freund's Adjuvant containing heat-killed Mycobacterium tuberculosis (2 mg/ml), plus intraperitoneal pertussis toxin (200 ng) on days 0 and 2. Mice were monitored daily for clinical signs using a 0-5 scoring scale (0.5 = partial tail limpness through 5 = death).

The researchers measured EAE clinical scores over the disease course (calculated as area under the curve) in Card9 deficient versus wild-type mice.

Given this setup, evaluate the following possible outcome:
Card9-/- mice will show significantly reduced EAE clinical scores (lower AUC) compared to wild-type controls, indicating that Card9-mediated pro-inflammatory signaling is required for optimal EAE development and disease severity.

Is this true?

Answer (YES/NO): YES